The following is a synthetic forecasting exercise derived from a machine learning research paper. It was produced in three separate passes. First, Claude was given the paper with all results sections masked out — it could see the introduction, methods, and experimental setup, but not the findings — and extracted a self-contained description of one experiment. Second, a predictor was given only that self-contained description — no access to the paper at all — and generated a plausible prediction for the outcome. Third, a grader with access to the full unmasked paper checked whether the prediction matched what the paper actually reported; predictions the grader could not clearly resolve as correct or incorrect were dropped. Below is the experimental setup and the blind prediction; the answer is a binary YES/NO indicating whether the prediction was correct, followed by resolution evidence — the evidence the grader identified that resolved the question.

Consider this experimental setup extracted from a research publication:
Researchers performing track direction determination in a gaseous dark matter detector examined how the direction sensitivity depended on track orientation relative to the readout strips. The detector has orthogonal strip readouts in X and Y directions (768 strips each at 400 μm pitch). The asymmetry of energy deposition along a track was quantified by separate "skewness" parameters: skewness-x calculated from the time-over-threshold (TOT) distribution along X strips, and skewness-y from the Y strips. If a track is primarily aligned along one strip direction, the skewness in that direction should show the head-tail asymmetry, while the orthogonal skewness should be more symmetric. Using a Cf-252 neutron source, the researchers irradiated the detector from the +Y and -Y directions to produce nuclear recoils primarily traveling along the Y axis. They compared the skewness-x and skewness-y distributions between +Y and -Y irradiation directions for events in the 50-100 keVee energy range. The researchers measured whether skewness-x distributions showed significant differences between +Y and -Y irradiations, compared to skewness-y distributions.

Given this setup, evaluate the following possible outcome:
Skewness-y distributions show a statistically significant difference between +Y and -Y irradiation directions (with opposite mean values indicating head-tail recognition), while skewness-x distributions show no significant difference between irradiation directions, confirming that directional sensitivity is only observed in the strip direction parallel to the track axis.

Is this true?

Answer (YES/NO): YES